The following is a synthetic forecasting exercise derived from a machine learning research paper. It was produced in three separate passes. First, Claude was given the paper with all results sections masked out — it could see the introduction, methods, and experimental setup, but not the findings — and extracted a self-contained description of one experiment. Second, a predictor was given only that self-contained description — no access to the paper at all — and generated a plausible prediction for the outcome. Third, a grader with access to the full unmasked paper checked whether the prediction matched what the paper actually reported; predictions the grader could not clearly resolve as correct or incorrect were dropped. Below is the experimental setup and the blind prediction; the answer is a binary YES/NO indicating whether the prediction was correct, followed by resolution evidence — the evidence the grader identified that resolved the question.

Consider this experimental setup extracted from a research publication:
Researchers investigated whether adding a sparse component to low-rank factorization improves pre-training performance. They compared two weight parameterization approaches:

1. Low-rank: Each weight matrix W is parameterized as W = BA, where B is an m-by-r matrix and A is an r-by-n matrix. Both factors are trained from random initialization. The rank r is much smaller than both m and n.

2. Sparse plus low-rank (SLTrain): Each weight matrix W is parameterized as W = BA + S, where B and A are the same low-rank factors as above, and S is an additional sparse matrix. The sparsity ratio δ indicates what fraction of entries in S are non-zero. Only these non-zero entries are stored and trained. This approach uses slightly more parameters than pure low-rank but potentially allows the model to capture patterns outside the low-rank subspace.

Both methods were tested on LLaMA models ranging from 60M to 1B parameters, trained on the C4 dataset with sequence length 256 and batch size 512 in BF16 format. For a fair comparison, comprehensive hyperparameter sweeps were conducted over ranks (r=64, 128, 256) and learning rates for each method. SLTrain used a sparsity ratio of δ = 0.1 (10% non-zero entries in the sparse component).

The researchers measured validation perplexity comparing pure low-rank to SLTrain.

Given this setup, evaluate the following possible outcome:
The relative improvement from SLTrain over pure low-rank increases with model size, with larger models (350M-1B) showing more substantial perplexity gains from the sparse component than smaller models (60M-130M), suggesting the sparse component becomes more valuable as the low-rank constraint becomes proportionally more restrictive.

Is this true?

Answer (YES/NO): YES